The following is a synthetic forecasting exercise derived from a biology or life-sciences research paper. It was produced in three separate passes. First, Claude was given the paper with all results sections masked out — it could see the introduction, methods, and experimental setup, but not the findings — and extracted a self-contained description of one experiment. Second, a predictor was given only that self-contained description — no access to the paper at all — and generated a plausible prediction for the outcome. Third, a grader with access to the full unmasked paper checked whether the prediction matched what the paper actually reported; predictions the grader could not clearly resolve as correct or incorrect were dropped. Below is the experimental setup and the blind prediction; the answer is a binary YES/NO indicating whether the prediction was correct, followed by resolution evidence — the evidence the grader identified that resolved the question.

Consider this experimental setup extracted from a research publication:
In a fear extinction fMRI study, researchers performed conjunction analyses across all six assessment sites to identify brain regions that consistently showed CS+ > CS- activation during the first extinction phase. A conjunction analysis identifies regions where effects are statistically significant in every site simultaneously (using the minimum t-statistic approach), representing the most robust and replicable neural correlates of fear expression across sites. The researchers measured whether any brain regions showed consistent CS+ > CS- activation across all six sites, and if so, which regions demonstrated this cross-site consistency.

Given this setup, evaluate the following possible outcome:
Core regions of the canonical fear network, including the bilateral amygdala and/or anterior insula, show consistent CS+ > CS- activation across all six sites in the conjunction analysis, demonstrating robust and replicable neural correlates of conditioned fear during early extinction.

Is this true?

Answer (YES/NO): YES